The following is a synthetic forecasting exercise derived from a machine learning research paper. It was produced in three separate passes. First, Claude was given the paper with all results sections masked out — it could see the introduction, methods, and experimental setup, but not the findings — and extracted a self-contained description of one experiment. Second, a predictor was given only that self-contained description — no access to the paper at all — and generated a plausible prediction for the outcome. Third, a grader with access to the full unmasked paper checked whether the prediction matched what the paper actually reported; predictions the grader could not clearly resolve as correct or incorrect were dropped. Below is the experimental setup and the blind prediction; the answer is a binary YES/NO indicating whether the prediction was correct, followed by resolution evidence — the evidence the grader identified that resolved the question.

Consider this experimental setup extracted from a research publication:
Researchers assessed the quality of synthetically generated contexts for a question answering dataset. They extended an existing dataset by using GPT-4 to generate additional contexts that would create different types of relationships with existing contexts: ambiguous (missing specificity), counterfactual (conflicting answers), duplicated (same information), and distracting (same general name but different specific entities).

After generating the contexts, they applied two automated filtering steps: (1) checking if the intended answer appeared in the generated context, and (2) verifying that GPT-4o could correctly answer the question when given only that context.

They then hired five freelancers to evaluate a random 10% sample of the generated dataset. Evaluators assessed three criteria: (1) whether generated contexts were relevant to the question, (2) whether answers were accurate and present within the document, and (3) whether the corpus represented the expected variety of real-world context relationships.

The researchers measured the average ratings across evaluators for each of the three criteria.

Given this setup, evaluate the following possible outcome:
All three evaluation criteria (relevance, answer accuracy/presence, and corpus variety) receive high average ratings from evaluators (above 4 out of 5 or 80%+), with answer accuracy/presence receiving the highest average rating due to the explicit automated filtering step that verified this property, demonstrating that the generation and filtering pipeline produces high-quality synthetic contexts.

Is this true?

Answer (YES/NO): NO